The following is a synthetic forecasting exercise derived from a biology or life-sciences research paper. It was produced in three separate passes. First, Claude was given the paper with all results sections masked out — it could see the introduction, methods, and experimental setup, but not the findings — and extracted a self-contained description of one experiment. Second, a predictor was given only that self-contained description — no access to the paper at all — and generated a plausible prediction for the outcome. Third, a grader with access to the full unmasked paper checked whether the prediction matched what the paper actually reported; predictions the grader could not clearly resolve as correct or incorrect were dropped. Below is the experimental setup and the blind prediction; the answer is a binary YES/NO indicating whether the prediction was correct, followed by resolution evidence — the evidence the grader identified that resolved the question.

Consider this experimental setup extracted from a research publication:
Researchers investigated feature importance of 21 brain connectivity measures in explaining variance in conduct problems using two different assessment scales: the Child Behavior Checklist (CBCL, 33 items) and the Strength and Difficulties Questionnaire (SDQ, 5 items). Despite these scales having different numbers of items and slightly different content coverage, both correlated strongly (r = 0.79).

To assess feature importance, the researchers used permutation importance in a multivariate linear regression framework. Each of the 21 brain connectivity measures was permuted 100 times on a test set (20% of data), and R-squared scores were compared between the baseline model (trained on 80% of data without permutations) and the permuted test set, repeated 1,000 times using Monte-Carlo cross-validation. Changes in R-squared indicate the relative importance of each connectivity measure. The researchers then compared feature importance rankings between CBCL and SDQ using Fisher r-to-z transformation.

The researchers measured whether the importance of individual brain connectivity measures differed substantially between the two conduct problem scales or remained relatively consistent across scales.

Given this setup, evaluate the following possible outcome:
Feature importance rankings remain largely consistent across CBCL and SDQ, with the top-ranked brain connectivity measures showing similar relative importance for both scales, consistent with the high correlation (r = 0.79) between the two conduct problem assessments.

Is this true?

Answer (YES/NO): YES